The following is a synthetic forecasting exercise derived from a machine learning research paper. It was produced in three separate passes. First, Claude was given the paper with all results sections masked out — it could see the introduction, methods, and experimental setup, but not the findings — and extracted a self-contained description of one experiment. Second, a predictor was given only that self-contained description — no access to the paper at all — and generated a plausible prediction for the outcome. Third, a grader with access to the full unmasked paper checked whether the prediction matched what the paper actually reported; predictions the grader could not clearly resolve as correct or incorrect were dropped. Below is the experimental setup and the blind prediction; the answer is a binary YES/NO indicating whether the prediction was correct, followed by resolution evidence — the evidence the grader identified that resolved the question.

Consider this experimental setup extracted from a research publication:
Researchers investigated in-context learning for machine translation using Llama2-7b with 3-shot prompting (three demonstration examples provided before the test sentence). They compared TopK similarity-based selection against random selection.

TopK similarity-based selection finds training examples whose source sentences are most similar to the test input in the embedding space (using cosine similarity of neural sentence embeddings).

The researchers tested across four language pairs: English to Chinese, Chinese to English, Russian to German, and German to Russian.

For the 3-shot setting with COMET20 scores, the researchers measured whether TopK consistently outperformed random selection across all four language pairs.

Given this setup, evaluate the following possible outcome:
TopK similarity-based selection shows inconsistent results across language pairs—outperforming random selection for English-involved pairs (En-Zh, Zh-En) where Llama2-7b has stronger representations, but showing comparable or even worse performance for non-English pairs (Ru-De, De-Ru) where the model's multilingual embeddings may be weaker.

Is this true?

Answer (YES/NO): NO